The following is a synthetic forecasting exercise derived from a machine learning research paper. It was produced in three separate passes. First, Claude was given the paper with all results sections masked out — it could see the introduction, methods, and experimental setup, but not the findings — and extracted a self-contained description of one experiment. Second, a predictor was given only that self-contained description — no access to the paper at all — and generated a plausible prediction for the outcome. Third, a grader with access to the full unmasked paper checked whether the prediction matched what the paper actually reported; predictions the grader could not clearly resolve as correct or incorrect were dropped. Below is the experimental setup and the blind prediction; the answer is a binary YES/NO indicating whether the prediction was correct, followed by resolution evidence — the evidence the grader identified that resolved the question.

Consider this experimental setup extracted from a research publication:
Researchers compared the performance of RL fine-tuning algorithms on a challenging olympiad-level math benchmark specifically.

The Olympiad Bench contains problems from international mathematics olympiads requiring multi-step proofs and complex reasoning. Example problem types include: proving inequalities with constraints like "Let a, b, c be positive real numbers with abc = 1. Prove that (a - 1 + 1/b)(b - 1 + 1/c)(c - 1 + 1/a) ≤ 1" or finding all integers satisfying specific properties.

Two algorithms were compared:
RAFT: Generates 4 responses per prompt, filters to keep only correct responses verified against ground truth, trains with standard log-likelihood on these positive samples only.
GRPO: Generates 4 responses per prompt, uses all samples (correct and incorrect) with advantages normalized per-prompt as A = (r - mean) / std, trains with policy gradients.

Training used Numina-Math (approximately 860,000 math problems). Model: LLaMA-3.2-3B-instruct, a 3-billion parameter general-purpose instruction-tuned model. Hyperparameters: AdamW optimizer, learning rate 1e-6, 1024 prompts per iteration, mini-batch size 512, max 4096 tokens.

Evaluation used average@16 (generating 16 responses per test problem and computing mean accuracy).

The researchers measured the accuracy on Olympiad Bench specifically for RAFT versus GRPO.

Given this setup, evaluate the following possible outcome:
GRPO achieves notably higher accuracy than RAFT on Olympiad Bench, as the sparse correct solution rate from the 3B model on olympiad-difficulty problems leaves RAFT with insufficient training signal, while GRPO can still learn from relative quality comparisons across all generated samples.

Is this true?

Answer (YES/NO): NO